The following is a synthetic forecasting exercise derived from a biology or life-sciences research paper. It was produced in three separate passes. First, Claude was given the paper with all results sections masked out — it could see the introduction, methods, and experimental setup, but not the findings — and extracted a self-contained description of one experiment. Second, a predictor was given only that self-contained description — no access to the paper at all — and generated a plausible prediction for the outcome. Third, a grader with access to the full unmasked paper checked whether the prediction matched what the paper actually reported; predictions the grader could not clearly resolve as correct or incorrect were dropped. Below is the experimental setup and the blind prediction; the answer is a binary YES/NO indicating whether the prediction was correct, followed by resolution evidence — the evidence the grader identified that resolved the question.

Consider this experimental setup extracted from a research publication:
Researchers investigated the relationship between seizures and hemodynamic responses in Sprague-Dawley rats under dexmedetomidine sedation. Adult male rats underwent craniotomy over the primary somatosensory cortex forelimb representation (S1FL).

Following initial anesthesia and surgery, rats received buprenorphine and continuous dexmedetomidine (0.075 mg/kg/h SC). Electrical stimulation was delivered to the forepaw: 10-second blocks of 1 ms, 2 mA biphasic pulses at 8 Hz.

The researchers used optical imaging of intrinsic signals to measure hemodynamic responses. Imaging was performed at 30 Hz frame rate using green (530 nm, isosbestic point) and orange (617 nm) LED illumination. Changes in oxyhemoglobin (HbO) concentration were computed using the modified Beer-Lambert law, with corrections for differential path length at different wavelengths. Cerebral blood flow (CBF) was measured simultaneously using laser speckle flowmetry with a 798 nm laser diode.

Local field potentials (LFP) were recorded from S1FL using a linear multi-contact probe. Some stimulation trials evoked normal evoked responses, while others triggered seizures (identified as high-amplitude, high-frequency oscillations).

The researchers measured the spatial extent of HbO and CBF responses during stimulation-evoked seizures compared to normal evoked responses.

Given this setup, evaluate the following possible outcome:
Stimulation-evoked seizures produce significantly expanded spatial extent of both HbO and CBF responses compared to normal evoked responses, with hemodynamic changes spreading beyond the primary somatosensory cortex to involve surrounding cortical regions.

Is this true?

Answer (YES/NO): YES